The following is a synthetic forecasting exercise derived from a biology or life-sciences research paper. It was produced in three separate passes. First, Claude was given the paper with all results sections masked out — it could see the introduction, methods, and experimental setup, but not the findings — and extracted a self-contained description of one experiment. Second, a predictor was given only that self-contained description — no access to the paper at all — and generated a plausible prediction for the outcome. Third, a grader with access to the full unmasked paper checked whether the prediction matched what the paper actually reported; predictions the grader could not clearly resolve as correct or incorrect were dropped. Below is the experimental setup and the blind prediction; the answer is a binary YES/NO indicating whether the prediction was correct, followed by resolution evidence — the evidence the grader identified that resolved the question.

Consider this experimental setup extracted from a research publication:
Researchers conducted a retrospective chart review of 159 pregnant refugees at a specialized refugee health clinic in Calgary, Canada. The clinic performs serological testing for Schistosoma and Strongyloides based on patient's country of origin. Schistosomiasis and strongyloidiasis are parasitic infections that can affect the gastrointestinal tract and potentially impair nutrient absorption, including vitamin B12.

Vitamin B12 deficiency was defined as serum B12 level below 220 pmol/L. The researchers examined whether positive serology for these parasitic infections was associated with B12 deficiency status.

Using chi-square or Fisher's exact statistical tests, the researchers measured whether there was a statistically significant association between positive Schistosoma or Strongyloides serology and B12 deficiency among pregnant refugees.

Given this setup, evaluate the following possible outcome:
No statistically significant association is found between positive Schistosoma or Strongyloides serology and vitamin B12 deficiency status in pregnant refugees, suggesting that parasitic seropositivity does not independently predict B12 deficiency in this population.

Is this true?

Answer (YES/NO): YES